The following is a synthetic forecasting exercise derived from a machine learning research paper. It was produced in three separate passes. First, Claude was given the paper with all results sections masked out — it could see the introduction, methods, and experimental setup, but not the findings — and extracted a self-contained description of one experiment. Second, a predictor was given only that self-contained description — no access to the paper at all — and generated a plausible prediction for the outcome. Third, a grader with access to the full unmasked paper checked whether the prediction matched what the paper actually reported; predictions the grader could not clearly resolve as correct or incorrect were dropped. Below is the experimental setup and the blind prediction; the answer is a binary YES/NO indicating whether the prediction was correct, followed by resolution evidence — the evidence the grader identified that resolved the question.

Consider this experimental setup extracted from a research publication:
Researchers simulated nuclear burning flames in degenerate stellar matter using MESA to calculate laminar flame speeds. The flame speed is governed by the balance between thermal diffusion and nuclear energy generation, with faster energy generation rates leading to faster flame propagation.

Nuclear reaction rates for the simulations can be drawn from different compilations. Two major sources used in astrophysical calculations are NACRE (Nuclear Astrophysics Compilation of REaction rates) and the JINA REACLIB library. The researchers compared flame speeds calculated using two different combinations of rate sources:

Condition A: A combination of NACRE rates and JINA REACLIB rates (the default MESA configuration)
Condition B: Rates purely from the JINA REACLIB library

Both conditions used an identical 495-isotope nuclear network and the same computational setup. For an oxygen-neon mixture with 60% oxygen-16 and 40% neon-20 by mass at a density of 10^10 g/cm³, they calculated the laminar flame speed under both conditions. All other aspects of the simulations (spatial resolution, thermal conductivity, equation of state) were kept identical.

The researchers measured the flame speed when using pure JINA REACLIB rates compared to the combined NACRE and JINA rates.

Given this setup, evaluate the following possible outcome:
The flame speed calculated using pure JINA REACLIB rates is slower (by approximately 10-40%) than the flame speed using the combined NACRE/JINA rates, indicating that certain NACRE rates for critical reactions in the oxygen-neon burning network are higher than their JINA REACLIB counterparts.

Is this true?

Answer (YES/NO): NO